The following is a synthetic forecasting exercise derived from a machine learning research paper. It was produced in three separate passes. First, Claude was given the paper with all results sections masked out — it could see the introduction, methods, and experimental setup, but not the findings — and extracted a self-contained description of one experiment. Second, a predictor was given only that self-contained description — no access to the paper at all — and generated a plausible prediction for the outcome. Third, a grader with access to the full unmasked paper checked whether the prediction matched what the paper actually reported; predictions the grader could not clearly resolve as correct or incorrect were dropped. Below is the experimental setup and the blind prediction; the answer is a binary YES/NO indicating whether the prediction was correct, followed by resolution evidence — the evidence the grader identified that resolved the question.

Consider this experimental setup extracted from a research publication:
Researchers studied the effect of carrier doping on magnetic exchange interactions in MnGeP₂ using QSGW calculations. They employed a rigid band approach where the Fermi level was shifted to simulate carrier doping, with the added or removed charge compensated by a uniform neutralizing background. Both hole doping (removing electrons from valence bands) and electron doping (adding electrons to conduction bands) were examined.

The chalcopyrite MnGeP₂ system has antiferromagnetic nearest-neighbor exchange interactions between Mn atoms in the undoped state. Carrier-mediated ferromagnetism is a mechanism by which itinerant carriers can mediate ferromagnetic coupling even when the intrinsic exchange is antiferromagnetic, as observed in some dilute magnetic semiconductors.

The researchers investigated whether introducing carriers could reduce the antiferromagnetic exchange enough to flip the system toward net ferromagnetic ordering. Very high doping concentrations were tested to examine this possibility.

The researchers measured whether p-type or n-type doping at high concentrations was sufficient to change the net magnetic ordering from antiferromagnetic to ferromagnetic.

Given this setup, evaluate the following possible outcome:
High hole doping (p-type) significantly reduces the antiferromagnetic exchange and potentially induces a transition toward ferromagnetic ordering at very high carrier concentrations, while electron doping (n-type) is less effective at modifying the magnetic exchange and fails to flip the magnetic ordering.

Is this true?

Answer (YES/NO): NO